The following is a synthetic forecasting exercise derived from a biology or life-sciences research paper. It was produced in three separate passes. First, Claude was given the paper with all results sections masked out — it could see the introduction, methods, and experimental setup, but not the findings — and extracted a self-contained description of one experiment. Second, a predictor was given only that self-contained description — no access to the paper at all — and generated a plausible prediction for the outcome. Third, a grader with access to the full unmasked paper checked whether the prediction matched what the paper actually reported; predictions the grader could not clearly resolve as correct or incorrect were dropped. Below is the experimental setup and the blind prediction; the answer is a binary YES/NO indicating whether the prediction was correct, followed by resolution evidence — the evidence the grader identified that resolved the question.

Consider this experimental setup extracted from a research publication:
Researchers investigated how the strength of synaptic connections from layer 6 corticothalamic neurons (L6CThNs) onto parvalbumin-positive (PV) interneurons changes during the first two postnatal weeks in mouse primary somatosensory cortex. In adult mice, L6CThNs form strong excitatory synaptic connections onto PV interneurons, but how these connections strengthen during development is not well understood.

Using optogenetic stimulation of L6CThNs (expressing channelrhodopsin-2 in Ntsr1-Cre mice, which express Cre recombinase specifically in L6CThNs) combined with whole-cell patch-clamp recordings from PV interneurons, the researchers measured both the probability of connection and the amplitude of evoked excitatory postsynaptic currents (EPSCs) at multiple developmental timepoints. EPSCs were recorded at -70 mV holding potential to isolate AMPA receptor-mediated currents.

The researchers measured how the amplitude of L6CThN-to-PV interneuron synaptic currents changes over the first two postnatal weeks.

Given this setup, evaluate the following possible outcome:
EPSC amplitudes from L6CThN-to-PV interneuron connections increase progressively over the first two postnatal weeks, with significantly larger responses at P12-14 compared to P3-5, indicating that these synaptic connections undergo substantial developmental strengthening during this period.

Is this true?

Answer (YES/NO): NO